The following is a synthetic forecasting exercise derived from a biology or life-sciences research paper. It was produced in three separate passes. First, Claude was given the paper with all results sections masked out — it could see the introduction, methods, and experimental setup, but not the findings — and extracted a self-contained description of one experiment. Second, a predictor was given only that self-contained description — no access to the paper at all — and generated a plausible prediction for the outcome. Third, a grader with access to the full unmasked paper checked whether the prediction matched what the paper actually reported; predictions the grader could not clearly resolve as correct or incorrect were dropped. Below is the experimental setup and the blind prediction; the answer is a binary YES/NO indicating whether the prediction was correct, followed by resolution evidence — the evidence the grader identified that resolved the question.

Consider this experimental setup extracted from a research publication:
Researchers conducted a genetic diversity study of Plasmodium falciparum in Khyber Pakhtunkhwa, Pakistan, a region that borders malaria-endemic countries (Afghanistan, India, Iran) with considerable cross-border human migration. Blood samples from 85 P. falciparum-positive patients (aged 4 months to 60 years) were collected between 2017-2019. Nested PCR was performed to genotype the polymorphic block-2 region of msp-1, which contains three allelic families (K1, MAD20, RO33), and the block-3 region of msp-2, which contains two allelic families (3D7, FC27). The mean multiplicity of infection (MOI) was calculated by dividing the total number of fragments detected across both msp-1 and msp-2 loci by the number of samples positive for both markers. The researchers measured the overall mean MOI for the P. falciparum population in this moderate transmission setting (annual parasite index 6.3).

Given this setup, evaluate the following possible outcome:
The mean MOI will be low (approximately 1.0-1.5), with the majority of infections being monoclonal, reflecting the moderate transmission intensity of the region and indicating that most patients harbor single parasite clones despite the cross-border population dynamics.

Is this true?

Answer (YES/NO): NO